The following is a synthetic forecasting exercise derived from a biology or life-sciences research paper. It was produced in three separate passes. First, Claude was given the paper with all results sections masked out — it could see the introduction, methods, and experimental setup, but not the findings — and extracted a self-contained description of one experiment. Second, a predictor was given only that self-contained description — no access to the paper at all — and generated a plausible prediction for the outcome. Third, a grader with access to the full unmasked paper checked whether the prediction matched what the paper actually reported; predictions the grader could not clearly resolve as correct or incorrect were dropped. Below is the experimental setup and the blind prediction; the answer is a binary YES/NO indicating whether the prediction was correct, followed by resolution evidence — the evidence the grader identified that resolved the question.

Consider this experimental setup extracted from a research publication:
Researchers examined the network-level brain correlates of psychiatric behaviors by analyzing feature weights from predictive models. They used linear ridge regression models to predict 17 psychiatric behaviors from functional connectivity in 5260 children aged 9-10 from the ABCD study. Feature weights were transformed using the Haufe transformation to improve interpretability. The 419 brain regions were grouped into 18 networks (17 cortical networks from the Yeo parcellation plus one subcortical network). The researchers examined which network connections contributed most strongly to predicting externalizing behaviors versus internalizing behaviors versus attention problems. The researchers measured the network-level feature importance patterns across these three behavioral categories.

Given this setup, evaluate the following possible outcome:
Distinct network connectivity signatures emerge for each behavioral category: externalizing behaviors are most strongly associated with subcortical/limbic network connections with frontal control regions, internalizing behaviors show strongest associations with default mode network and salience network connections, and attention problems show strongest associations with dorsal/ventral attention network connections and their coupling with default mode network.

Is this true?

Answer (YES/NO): NO